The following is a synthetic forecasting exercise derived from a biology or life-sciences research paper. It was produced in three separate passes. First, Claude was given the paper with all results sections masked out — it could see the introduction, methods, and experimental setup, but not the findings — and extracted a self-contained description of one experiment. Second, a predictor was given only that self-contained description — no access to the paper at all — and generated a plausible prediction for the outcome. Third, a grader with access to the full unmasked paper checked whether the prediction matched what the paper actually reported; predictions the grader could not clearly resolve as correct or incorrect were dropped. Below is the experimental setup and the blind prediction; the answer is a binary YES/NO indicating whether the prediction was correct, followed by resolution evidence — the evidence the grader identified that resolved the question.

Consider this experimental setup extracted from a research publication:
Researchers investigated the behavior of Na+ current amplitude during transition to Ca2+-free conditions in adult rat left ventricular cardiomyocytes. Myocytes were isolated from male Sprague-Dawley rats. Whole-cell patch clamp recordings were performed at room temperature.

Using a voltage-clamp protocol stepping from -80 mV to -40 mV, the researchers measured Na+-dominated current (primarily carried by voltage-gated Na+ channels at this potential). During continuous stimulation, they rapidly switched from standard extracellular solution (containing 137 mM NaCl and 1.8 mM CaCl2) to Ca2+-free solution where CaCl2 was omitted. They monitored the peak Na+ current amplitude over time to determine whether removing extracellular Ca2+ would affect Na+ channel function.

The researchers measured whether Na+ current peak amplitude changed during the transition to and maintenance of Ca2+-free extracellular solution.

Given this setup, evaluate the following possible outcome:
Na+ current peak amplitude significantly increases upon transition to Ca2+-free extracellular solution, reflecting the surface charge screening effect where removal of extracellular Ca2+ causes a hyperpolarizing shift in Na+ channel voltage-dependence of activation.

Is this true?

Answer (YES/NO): NO